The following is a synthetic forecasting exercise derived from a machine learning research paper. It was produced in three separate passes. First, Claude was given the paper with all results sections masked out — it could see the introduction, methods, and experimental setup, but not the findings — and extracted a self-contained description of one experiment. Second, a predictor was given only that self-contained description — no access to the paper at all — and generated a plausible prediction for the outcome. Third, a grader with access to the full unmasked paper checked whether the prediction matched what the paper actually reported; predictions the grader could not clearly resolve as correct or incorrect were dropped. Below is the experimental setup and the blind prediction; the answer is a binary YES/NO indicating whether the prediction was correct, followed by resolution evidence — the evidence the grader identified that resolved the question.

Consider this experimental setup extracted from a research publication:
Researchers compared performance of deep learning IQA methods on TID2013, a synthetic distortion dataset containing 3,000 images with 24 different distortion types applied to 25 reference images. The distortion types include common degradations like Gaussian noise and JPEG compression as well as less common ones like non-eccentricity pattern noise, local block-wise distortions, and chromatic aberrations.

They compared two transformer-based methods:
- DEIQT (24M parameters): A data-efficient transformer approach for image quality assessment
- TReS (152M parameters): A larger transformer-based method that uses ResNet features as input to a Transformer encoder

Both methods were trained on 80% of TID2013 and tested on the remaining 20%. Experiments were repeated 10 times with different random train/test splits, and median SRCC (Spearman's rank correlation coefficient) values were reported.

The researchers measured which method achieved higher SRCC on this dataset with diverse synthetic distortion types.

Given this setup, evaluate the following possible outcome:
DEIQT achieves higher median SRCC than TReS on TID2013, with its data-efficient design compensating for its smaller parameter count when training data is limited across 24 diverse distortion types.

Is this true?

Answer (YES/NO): YES